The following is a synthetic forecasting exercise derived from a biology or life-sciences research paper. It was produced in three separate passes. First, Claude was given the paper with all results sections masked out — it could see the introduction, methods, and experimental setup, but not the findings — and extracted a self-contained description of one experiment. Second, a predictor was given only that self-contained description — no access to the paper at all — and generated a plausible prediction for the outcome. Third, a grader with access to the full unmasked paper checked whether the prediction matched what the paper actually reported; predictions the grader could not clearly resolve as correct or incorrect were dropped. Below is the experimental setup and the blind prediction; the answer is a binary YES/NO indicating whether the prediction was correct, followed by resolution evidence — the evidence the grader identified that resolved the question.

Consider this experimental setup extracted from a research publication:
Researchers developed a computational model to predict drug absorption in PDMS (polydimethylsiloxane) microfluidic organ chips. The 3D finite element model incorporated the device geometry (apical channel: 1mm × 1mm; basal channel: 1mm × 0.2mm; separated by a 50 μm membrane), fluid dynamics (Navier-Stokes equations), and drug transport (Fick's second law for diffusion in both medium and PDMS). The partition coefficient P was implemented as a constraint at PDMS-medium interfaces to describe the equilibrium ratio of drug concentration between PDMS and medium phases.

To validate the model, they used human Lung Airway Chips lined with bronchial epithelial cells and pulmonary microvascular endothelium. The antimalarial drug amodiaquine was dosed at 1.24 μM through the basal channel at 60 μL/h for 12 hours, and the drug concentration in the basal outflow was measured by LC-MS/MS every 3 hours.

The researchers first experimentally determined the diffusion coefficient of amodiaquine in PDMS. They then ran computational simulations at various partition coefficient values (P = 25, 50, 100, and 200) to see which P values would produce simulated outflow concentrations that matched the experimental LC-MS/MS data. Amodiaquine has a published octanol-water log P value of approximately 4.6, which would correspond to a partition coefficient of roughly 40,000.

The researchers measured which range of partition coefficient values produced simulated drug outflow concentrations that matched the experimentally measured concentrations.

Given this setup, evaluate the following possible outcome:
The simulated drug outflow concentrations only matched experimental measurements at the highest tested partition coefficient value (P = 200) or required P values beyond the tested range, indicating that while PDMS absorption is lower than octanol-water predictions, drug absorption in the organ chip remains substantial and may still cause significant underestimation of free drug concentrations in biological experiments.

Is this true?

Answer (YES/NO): NO